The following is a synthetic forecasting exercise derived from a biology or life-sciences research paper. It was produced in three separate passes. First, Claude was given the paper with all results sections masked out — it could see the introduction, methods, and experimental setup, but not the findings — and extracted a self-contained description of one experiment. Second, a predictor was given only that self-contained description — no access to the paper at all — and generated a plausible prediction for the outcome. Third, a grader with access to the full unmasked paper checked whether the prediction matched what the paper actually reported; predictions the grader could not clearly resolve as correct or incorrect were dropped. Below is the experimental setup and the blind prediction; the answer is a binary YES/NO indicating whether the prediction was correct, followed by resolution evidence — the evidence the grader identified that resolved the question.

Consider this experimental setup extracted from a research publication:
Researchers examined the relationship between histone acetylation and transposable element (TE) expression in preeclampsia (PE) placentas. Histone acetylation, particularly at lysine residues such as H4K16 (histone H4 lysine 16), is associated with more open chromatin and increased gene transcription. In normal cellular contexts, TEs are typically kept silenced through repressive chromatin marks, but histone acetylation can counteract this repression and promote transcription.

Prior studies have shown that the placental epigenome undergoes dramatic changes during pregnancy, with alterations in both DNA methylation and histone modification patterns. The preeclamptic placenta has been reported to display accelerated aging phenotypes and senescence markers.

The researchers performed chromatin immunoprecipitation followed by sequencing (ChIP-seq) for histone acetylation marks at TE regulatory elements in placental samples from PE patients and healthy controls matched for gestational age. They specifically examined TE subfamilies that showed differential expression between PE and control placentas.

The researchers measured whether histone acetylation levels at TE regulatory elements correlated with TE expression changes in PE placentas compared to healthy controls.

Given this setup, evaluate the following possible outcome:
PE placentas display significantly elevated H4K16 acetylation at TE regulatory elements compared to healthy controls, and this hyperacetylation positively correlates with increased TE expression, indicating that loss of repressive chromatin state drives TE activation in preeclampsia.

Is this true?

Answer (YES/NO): NO